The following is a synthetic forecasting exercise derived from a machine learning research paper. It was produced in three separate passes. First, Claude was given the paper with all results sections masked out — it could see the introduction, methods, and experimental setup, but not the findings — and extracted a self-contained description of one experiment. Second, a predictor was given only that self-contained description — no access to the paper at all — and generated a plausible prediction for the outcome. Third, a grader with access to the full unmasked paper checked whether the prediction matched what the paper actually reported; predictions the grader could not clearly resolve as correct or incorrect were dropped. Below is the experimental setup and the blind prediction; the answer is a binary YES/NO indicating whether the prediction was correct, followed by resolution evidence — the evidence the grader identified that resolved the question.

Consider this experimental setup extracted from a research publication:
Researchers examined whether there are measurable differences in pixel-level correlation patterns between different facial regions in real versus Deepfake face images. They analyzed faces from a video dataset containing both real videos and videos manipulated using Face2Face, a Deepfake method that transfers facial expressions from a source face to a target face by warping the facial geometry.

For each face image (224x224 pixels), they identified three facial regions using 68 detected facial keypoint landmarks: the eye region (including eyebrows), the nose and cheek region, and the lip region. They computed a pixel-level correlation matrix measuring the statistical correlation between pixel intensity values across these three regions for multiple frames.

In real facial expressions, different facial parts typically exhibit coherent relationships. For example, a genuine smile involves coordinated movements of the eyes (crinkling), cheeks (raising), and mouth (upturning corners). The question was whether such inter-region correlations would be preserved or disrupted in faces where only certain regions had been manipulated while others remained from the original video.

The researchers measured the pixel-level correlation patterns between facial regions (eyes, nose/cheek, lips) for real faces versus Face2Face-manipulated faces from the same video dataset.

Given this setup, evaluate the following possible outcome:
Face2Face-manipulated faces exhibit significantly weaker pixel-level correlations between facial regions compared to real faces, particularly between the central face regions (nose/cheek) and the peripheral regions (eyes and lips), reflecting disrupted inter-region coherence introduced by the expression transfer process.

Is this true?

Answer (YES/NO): NO